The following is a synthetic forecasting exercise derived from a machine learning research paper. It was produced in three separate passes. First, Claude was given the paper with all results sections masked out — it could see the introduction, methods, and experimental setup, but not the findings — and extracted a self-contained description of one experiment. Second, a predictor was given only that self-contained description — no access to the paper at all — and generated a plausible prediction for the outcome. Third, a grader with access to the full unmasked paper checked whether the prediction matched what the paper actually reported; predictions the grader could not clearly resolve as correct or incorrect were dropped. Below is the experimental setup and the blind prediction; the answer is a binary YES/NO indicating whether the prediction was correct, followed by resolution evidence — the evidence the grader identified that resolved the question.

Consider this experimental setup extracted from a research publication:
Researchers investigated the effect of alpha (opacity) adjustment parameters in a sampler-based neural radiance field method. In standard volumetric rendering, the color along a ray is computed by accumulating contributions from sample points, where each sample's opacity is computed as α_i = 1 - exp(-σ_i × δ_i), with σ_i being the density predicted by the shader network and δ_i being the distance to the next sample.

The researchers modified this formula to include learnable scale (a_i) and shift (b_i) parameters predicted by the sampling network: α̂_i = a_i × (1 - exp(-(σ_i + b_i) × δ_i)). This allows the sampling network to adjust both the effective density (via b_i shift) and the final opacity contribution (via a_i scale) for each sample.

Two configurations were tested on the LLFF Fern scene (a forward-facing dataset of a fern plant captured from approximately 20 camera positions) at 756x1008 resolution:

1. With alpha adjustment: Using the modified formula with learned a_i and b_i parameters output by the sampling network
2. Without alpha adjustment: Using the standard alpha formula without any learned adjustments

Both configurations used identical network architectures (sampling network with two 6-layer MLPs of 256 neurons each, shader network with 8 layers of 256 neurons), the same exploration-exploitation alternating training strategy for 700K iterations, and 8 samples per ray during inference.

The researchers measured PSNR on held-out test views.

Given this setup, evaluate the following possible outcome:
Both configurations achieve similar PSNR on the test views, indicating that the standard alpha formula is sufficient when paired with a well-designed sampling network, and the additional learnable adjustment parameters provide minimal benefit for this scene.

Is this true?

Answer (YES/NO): NO